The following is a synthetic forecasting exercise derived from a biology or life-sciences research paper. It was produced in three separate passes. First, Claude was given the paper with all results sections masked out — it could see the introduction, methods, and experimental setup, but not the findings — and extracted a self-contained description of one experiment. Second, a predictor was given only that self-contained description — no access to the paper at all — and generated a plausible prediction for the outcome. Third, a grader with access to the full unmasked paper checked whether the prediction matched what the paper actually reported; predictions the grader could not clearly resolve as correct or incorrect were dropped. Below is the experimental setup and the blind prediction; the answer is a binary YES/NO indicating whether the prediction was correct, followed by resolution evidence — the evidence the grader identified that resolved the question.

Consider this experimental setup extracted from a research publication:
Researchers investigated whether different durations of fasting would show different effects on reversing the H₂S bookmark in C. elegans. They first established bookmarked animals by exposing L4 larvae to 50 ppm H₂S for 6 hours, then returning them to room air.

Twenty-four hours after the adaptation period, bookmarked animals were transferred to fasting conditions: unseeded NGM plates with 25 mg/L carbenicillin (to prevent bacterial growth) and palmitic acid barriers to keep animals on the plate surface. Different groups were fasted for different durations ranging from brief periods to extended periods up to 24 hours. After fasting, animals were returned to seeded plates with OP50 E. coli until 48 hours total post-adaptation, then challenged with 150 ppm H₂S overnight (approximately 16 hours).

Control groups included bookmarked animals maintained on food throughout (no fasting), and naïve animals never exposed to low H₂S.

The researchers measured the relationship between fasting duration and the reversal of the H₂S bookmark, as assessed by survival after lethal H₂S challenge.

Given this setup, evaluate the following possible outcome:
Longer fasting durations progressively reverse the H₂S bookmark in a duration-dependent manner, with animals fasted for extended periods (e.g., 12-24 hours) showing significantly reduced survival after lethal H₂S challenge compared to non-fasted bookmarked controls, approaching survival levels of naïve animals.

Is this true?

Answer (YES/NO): YES